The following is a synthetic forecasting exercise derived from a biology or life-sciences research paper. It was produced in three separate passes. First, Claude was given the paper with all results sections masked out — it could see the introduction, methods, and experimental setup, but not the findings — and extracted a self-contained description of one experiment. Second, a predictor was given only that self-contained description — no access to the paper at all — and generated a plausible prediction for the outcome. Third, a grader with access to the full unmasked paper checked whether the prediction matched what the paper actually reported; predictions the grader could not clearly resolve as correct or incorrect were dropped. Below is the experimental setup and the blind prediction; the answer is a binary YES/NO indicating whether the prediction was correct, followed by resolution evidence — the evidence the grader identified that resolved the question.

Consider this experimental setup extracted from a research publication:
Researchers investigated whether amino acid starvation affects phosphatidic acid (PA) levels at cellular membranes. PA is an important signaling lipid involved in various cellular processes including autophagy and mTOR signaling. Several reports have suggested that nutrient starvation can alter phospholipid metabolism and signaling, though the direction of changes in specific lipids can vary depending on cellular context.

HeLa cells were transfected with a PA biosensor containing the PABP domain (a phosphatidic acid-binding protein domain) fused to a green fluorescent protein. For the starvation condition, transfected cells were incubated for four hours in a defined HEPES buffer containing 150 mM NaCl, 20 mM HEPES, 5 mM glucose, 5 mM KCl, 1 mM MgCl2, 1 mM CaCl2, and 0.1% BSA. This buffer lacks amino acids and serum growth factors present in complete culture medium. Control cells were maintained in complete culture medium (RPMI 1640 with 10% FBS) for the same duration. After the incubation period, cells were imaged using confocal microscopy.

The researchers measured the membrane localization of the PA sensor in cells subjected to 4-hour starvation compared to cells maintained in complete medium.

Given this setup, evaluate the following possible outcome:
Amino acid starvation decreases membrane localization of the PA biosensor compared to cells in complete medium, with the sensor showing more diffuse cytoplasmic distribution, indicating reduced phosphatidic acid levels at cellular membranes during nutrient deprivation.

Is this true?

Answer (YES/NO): NO